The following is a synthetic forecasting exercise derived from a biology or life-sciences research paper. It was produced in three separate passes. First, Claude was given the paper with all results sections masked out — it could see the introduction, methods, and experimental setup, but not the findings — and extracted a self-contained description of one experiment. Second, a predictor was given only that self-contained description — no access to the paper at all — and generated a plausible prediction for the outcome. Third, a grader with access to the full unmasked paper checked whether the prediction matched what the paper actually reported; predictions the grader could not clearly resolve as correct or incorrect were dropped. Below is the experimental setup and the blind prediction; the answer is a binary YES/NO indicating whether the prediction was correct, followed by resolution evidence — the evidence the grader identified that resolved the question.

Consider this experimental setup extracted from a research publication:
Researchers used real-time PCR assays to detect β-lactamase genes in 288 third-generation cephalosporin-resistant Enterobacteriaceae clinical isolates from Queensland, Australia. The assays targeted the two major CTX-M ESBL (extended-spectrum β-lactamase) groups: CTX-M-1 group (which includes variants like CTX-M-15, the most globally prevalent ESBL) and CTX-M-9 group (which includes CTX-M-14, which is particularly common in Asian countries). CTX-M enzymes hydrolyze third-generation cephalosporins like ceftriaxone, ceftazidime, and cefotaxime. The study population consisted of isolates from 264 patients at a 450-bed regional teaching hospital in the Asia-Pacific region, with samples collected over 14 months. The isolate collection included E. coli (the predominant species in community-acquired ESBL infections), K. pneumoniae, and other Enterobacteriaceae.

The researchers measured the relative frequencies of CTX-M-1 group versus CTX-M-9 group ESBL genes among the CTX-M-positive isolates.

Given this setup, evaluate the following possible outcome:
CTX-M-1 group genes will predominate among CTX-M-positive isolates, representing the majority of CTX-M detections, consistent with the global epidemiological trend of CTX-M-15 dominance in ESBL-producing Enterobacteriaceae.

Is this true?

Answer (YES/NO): YES